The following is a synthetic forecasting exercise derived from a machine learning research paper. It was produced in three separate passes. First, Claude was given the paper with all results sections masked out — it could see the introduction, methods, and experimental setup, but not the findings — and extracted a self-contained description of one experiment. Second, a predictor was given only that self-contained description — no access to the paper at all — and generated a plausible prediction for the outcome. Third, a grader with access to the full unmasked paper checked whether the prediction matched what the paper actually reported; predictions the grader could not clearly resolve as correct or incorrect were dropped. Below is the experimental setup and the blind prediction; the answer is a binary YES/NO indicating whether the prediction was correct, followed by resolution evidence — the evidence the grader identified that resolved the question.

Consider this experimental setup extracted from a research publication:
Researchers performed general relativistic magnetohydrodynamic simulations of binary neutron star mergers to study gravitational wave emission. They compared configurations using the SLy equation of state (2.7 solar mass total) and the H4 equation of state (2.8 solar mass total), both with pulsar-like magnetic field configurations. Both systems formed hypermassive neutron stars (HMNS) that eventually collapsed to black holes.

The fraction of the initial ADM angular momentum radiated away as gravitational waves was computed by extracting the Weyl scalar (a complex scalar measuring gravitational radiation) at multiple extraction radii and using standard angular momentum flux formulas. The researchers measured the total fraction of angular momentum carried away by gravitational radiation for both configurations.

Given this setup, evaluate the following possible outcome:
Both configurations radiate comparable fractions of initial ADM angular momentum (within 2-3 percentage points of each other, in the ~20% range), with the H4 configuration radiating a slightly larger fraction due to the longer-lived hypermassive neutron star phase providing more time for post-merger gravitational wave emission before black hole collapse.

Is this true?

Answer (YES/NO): NO